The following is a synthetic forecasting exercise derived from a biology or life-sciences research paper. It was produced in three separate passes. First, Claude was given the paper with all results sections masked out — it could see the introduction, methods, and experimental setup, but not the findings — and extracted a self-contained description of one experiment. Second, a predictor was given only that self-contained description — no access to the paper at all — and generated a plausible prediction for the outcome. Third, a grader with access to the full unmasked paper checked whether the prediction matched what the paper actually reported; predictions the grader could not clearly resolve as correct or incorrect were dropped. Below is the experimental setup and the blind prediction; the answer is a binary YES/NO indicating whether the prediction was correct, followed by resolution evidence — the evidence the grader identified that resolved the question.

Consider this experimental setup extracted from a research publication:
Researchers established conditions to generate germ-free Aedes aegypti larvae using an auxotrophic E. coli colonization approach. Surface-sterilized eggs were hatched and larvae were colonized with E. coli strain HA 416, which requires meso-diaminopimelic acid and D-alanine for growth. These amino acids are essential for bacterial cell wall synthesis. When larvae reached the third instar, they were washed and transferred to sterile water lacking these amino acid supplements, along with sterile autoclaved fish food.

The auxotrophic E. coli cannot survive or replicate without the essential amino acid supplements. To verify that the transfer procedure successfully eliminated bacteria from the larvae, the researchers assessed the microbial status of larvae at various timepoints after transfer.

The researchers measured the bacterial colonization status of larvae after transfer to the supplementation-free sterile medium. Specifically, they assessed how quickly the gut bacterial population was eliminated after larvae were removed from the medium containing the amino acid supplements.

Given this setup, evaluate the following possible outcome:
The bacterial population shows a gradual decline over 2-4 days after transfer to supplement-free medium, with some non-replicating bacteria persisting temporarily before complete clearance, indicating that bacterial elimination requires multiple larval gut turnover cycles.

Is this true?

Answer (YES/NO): NO